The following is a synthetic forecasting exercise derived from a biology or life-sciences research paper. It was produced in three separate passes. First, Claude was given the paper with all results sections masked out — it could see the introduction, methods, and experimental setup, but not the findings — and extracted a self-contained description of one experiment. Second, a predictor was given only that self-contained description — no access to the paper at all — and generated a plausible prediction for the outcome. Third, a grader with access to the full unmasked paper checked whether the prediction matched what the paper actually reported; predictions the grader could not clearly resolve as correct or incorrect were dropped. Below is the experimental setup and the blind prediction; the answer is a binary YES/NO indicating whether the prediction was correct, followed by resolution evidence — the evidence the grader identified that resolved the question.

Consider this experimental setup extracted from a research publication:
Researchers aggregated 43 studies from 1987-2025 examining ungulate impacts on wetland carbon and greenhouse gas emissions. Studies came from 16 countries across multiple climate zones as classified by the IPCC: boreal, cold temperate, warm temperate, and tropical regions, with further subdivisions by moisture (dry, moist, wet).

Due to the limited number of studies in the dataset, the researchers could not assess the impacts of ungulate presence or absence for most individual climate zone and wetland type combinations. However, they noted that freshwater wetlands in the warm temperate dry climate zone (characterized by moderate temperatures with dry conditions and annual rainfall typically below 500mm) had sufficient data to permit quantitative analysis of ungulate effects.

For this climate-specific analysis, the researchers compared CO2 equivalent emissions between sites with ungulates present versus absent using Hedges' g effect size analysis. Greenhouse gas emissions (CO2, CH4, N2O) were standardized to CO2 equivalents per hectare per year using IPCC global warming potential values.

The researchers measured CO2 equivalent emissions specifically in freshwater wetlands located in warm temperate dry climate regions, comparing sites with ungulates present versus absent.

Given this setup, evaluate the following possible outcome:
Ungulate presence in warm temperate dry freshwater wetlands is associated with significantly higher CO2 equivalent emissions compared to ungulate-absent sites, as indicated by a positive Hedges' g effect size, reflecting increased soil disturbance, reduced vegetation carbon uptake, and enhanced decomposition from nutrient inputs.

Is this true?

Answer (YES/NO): NO